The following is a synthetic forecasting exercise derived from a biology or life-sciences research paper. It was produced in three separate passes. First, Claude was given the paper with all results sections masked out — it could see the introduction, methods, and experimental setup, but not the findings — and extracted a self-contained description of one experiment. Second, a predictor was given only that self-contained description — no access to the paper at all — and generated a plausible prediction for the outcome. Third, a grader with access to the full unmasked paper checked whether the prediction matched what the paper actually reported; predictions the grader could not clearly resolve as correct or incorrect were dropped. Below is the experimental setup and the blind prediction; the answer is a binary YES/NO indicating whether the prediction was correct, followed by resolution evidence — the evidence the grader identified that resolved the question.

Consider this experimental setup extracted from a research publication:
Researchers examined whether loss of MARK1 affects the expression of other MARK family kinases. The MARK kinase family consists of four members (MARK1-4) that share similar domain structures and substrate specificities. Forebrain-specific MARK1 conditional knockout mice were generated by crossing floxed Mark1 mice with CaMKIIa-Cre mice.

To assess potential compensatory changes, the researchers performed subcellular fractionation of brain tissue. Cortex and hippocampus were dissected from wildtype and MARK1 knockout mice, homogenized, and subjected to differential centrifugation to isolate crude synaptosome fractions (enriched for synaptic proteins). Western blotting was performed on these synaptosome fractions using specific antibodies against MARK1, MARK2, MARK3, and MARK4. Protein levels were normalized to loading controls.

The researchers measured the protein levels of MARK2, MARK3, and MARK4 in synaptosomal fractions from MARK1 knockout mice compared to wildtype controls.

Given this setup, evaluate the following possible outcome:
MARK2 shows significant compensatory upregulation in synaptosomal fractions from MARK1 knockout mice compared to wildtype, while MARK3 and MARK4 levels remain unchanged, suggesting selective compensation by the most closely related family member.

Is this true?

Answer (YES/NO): NO